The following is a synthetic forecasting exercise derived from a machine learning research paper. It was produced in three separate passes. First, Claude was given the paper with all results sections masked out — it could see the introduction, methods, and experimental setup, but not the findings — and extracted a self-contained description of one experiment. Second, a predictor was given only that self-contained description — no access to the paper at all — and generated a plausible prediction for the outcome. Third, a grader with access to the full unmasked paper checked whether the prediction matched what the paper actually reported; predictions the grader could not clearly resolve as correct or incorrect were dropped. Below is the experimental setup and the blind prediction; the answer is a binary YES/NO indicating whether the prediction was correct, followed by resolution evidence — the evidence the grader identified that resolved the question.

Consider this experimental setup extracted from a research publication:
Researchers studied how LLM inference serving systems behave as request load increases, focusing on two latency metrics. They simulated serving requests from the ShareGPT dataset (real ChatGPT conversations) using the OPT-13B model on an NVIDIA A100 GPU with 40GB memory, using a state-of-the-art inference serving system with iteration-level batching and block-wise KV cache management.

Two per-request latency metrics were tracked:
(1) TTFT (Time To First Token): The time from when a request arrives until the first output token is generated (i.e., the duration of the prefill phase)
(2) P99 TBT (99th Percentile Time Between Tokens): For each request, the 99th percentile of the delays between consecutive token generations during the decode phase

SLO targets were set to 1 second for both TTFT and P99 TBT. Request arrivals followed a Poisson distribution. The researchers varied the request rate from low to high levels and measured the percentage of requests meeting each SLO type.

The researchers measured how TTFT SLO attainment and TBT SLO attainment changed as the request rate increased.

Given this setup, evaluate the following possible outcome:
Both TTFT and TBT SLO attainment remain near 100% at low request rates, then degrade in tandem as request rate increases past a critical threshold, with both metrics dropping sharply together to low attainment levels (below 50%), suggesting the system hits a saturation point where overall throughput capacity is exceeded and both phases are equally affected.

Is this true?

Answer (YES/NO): NO